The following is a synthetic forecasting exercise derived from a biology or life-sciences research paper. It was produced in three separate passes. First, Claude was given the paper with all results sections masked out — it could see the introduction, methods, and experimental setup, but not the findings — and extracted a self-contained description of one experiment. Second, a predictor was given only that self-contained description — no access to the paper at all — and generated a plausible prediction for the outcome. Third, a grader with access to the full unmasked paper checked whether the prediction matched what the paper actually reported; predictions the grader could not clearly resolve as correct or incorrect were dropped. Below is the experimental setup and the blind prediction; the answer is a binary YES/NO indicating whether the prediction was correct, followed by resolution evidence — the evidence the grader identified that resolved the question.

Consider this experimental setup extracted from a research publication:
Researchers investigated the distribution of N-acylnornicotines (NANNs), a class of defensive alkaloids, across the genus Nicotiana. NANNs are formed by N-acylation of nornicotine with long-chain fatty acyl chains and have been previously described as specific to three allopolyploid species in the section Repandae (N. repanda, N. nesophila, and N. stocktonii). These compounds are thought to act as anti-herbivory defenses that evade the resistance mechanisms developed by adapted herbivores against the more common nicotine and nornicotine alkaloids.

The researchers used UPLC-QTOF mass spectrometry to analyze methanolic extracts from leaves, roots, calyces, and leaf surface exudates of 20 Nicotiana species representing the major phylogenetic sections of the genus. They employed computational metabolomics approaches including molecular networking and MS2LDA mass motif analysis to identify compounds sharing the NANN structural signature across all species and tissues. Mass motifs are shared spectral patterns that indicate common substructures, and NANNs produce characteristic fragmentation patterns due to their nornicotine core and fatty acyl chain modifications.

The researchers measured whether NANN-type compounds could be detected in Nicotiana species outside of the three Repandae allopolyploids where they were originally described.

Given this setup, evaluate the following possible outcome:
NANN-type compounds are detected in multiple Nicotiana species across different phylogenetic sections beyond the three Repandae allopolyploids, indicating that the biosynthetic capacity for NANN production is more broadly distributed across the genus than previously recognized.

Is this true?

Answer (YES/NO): YES